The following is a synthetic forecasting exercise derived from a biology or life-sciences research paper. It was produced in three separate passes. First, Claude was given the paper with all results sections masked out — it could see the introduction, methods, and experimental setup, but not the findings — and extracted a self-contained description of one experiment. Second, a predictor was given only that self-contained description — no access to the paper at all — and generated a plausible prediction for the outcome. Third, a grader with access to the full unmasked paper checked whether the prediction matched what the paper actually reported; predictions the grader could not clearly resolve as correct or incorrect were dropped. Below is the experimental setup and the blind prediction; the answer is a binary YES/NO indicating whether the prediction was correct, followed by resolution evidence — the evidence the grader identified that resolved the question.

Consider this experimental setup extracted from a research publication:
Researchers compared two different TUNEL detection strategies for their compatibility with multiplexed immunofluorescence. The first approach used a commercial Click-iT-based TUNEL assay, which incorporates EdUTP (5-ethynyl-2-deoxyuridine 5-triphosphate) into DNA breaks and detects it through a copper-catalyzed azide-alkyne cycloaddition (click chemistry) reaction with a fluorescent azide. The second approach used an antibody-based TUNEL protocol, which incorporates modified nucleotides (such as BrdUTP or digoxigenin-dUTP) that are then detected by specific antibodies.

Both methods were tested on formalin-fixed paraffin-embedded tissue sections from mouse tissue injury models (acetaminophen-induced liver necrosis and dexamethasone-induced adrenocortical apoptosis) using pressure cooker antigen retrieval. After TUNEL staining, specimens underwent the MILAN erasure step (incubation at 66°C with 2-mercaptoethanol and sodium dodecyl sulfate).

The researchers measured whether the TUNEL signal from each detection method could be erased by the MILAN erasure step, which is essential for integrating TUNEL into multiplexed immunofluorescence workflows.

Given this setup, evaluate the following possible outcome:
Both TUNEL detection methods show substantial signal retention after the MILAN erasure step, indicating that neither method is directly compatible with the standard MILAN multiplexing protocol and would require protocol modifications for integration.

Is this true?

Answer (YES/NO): NO